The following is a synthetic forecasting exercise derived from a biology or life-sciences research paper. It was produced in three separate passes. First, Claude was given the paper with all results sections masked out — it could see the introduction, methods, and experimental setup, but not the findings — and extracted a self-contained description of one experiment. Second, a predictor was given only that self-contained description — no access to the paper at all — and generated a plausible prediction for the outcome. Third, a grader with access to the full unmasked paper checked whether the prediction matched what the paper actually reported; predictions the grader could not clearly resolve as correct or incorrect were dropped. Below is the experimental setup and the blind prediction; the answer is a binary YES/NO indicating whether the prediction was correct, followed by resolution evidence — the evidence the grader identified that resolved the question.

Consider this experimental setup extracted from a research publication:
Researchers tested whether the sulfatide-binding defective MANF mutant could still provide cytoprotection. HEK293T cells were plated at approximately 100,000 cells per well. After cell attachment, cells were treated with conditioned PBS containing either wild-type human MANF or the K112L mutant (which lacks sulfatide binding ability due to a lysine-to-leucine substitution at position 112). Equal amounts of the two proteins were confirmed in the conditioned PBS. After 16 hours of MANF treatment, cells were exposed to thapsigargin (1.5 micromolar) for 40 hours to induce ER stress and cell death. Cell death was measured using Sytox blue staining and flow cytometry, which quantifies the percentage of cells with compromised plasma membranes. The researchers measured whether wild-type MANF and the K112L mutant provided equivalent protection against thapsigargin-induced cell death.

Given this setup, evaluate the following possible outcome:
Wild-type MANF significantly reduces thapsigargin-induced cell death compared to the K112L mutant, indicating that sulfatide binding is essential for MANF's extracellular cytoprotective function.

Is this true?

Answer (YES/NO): YES